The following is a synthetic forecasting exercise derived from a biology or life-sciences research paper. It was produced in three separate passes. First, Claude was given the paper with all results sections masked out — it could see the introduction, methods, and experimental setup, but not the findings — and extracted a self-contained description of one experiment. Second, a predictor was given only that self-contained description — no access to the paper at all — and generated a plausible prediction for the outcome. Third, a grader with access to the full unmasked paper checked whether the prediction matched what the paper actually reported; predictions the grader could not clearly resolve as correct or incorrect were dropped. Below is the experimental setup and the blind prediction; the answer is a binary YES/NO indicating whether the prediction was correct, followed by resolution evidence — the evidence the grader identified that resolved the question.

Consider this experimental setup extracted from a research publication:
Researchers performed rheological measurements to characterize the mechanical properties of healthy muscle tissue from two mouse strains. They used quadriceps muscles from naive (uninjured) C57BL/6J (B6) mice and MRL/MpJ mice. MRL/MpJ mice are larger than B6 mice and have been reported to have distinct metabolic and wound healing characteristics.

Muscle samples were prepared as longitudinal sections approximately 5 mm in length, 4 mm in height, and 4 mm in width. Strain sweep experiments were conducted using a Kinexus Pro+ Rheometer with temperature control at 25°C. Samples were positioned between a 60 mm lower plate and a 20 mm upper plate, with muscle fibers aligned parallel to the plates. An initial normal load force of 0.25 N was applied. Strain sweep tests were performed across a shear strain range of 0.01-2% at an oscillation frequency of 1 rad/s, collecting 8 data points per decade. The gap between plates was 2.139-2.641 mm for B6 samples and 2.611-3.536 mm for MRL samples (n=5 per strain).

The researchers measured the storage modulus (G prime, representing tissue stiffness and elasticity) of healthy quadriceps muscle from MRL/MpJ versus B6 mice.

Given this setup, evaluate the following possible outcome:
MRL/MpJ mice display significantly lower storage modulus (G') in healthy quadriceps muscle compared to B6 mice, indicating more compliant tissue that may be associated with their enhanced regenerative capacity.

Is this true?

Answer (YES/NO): NO